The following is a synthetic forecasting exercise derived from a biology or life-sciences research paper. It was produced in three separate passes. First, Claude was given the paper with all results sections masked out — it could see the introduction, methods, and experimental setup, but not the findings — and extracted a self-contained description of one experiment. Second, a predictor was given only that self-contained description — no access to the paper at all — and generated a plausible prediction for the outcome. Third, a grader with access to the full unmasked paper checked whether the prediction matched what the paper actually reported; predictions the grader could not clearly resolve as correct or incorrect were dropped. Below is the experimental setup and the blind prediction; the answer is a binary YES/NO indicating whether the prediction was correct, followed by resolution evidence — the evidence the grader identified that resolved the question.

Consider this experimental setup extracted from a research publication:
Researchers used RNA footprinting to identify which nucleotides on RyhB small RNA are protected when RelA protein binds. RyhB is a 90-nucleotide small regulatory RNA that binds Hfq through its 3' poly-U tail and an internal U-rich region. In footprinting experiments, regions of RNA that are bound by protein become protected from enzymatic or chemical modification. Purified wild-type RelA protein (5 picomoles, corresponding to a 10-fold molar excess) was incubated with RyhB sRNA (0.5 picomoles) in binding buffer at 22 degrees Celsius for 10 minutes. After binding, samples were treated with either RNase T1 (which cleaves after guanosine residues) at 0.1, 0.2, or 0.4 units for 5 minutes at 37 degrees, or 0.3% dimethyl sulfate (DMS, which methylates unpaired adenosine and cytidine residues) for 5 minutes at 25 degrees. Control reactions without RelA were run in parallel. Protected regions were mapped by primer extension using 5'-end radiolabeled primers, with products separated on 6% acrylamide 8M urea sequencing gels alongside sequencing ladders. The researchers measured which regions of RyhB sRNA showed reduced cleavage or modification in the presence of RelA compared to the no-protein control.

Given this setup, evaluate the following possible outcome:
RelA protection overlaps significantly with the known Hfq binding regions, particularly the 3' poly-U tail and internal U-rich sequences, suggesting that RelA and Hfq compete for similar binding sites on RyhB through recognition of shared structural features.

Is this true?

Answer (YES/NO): NO